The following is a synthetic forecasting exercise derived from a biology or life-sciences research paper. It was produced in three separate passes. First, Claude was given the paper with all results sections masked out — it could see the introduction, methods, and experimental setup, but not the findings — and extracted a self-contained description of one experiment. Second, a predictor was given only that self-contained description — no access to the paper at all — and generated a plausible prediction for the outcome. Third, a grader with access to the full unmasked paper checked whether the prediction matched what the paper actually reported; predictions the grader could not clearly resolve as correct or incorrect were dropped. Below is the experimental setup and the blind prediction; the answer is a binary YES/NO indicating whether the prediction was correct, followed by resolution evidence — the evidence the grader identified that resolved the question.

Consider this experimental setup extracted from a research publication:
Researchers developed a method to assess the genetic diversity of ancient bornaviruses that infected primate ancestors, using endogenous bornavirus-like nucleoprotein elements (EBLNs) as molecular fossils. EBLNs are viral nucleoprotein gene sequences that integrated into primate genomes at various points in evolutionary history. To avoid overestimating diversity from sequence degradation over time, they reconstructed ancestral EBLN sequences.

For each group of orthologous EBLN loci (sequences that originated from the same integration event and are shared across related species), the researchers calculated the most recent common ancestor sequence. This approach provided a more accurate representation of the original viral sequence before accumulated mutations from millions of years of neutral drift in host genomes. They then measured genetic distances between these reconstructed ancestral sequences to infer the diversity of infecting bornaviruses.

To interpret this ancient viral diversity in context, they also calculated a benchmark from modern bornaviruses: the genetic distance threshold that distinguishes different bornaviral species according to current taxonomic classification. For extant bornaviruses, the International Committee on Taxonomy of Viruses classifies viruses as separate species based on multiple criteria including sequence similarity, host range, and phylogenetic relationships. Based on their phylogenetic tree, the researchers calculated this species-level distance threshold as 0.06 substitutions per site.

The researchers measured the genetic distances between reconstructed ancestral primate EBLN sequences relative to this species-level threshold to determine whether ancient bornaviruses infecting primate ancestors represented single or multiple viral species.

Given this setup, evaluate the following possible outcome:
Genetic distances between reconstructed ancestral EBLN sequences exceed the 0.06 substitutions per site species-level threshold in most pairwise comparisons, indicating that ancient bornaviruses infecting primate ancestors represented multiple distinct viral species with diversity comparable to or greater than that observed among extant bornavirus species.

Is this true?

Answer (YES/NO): YES